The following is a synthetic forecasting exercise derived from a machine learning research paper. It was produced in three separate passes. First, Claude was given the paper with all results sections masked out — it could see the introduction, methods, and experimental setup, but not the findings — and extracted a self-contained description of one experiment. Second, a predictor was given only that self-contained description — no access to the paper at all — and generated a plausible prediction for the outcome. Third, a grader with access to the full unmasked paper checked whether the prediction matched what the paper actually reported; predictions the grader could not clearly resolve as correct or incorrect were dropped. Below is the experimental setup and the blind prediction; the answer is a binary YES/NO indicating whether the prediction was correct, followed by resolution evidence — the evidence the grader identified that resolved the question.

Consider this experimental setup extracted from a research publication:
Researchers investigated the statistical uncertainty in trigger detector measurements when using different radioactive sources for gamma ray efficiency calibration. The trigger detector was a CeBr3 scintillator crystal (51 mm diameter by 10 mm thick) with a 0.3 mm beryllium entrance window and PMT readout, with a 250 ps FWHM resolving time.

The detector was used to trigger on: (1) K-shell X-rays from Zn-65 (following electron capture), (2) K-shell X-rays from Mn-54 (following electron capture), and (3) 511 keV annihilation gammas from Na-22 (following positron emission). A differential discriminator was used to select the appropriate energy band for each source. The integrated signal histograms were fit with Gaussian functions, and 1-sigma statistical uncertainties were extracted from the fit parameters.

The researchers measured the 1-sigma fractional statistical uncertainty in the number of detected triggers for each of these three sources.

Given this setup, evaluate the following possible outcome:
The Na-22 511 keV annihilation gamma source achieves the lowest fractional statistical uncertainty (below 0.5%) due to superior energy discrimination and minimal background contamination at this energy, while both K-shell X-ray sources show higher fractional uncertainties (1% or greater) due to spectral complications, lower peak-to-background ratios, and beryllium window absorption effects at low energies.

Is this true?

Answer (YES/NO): NO